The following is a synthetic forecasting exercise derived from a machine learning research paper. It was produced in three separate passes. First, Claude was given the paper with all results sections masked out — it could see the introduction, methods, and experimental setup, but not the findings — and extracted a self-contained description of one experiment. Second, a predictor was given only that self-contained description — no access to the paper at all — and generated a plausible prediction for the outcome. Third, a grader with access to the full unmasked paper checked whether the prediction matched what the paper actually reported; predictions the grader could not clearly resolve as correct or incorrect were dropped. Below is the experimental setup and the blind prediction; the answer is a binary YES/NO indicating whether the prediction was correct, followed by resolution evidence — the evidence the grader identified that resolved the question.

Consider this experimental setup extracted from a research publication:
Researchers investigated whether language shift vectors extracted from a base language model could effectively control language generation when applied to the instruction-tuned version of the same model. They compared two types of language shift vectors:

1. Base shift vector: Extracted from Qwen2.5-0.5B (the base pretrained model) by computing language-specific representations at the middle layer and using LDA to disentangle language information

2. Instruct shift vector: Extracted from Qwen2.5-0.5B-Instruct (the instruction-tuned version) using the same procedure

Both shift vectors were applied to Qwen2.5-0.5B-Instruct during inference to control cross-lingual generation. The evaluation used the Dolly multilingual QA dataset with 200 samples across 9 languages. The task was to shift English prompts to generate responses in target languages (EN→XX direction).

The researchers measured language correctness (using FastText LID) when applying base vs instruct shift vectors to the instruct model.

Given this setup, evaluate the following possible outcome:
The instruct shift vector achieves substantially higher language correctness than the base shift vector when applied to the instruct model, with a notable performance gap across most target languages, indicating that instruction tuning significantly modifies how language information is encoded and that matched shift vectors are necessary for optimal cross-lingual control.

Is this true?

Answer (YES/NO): NO